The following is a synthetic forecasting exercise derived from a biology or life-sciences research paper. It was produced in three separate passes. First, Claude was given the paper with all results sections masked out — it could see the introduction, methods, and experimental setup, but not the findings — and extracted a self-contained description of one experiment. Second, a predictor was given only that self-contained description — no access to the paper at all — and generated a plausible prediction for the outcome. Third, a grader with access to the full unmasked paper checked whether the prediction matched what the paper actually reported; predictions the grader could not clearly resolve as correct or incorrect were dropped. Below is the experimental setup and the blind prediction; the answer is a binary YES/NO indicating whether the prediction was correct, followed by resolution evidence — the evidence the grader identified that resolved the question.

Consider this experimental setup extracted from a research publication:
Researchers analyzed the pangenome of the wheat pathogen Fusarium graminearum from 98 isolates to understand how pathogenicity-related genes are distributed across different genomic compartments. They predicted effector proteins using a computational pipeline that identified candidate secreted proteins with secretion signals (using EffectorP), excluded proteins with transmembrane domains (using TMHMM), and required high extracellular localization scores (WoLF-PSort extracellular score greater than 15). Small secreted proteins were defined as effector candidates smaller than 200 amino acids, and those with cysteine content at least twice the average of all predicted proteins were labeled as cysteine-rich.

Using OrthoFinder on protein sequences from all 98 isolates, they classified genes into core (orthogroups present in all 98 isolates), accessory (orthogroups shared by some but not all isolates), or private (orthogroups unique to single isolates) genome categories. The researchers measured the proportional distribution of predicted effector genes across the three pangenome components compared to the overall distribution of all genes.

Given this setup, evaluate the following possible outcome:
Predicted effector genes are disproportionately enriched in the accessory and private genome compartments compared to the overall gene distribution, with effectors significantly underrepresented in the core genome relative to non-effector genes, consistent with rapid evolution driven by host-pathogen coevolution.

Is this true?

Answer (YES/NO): NO